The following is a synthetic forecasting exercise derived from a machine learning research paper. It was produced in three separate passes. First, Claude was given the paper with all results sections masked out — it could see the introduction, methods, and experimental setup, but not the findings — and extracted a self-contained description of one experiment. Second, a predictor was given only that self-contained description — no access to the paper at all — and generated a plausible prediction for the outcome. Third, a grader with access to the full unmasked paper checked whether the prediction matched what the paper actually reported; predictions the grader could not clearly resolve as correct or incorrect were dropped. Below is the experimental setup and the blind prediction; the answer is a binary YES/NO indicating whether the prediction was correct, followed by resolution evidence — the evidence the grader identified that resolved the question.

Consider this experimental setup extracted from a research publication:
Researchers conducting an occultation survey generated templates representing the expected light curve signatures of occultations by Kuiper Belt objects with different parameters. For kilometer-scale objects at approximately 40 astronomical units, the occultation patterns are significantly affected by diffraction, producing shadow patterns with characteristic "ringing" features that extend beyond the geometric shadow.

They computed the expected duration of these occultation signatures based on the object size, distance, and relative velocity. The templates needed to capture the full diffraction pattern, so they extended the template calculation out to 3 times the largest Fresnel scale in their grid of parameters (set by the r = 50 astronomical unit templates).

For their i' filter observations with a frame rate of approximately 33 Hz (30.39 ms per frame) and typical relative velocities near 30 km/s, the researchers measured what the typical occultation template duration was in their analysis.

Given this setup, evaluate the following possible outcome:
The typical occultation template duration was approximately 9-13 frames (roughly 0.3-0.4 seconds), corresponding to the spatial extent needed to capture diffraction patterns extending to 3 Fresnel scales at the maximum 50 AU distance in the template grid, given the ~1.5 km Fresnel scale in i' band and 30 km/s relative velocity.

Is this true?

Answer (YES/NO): NO